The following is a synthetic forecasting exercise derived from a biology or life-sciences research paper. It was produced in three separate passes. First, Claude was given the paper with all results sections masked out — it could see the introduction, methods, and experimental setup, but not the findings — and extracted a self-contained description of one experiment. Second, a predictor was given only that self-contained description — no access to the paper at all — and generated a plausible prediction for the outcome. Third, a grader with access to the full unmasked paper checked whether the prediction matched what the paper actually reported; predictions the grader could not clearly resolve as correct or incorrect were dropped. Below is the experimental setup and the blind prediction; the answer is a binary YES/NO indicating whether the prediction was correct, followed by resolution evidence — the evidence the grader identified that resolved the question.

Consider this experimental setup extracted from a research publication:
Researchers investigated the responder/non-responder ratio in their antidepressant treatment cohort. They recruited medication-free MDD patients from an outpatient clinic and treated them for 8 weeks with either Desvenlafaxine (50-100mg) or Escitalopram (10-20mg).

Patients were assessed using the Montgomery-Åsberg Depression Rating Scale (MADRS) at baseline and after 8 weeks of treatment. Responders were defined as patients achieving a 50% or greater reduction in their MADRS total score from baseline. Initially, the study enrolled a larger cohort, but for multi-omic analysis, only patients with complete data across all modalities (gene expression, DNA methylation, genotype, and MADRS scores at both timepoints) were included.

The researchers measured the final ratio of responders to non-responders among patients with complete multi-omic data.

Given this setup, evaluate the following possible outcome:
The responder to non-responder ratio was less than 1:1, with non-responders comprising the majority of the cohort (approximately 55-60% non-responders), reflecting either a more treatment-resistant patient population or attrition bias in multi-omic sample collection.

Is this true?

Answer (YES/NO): NO